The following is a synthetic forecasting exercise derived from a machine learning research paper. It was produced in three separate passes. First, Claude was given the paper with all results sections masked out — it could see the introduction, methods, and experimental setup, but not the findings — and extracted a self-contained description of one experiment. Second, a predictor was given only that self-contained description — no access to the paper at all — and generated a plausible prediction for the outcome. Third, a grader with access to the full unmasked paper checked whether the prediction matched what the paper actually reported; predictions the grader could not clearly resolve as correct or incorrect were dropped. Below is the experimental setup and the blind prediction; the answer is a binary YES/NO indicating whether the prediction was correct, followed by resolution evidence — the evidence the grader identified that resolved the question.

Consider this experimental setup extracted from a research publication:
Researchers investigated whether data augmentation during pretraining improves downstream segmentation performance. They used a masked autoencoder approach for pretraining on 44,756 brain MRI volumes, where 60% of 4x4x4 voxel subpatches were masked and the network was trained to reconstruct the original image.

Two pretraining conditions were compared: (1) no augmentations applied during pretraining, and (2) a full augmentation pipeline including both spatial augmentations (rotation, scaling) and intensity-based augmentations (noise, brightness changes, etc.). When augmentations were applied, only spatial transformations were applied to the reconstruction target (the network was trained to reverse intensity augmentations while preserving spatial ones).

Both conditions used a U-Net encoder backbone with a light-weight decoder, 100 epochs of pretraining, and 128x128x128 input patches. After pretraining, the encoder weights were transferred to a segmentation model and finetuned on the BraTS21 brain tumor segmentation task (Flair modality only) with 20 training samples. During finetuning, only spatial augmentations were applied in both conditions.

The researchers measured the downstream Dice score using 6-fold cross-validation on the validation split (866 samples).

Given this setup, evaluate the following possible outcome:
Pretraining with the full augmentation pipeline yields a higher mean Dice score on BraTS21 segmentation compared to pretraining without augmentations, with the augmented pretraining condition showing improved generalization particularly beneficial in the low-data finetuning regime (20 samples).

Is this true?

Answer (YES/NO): YES